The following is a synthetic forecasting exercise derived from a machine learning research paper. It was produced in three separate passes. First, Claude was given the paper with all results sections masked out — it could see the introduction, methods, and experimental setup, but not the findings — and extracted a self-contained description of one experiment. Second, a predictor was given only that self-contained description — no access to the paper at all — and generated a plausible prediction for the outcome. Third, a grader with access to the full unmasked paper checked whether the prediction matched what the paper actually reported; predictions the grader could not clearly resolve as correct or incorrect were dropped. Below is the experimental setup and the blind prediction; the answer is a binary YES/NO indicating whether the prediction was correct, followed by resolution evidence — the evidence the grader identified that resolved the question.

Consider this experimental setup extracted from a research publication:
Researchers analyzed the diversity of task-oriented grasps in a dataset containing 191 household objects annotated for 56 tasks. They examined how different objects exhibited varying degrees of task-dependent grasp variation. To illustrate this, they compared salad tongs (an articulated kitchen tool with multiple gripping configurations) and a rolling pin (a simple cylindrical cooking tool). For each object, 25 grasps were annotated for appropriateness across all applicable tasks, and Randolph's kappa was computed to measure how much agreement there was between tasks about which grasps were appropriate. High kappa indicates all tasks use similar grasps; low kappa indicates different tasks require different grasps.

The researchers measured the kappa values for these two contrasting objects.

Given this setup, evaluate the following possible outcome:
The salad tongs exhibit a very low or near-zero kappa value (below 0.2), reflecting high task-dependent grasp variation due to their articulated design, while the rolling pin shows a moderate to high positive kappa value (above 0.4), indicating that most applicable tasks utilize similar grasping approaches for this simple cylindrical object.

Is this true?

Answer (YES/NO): NO